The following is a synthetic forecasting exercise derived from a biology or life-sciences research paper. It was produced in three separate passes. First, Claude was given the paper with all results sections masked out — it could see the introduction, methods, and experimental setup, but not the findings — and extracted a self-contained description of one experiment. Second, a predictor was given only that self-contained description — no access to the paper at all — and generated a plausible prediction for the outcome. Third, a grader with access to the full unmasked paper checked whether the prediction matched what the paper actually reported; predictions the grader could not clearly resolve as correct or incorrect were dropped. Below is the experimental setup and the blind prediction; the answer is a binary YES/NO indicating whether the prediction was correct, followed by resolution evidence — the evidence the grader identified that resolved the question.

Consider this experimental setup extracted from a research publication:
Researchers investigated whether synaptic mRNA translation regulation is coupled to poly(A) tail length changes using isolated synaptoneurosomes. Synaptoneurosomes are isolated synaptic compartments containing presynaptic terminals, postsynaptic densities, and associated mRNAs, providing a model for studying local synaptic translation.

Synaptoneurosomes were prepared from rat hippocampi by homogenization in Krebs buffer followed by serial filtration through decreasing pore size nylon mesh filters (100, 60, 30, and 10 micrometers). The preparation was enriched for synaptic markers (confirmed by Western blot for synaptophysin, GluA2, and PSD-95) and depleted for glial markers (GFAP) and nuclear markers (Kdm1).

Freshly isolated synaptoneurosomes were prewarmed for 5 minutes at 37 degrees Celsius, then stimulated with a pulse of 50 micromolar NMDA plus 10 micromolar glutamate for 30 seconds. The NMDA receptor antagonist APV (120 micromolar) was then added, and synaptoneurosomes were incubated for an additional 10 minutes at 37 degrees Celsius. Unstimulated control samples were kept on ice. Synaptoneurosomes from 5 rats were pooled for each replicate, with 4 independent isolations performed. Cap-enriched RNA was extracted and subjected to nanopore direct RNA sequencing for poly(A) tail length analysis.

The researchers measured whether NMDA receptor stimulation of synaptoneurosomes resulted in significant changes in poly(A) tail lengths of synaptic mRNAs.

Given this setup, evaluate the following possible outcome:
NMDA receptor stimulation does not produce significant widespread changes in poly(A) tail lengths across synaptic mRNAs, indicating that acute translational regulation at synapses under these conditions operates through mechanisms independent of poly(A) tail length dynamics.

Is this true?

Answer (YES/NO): YES